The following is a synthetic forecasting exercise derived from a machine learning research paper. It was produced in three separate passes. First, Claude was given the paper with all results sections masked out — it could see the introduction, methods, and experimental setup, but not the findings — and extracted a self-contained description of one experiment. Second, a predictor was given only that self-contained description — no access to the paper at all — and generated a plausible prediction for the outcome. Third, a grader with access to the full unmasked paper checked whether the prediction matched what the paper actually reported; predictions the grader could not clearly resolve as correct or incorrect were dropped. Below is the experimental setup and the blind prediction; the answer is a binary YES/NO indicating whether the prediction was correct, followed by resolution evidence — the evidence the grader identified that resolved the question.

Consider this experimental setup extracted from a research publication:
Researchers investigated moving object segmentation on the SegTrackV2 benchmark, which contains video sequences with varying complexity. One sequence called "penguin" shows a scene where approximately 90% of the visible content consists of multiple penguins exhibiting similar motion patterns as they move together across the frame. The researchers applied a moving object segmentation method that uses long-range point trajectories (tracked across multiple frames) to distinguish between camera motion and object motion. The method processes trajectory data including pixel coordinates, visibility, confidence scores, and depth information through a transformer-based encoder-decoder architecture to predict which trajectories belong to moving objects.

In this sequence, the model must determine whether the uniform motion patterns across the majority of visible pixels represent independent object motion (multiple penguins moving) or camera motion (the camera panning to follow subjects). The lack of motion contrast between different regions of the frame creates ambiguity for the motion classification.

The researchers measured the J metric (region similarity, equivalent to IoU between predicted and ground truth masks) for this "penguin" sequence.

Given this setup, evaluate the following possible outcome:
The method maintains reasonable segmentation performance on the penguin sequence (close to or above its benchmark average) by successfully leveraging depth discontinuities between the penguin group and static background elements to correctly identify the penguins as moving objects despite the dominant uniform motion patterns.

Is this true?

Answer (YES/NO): NO